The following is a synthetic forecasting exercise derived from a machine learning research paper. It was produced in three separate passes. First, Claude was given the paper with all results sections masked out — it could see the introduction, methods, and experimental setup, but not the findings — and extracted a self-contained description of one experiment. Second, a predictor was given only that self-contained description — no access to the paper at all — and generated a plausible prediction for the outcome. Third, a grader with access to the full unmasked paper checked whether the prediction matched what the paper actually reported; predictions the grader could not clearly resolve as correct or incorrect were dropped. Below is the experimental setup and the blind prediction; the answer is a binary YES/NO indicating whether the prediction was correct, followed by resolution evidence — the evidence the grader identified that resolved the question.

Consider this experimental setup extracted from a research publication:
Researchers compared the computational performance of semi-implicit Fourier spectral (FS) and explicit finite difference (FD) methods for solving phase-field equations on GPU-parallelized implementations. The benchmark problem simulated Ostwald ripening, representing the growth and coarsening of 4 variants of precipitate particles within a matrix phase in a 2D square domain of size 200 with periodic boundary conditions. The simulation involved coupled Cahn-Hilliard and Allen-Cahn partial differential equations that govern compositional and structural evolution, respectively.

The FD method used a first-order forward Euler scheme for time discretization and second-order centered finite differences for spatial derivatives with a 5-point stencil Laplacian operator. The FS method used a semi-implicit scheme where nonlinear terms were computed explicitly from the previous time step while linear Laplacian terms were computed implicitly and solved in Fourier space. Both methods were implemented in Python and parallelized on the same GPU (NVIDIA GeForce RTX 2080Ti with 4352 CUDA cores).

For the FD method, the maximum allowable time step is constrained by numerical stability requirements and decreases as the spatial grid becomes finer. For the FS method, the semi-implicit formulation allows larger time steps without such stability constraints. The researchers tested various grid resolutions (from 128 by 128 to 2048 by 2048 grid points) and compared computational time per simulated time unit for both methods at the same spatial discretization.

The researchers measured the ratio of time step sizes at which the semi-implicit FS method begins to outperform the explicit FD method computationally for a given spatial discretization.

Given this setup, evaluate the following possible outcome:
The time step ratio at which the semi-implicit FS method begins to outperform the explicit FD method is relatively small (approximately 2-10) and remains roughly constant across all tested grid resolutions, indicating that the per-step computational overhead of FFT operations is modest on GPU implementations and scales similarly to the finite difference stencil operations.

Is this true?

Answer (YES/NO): YES